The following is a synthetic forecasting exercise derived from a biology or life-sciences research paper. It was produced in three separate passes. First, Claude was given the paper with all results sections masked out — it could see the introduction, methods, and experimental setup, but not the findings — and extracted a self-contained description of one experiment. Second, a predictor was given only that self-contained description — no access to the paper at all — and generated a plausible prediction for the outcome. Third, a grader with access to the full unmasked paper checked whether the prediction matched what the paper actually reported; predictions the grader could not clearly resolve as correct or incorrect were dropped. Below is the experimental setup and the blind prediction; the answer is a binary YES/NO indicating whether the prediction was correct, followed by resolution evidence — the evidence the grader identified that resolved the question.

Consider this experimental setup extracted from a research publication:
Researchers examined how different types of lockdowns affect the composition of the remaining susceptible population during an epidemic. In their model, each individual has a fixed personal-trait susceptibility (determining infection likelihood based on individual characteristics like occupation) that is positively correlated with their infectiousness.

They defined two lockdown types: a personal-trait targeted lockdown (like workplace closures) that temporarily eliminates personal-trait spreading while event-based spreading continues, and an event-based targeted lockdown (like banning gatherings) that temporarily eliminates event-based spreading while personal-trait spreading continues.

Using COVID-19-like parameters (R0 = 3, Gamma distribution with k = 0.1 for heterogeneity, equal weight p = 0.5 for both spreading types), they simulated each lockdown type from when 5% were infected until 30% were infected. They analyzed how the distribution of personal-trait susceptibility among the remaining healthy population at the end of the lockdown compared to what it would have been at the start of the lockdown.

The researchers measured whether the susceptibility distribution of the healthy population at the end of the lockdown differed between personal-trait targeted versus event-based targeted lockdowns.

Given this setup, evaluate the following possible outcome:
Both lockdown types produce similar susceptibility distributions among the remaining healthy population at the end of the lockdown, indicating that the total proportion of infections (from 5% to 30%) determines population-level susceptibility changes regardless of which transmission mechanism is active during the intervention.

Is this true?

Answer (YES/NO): NO